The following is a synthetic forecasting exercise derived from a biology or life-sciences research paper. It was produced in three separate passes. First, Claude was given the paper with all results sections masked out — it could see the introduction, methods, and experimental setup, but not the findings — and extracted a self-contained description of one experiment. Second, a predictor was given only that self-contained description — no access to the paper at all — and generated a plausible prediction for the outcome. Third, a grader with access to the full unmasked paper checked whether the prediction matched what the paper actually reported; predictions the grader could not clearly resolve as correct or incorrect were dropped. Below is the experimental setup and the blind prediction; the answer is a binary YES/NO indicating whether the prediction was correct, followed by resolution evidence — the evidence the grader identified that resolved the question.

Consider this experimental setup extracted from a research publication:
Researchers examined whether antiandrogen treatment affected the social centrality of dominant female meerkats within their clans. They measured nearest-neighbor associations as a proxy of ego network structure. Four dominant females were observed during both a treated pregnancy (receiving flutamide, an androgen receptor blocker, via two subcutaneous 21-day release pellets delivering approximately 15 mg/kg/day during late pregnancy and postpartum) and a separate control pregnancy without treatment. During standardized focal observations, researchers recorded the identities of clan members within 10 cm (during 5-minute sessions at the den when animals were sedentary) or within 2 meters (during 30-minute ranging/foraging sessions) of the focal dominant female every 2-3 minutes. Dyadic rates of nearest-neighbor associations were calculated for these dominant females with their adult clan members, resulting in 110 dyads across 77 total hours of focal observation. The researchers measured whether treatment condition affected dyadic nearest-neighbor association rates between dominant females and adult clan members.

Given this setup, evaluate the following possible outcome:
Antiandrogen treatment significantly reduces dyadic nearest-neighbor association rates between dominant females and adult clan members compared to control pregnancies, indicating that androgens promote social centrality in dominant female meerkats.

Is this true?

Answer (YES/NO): YES